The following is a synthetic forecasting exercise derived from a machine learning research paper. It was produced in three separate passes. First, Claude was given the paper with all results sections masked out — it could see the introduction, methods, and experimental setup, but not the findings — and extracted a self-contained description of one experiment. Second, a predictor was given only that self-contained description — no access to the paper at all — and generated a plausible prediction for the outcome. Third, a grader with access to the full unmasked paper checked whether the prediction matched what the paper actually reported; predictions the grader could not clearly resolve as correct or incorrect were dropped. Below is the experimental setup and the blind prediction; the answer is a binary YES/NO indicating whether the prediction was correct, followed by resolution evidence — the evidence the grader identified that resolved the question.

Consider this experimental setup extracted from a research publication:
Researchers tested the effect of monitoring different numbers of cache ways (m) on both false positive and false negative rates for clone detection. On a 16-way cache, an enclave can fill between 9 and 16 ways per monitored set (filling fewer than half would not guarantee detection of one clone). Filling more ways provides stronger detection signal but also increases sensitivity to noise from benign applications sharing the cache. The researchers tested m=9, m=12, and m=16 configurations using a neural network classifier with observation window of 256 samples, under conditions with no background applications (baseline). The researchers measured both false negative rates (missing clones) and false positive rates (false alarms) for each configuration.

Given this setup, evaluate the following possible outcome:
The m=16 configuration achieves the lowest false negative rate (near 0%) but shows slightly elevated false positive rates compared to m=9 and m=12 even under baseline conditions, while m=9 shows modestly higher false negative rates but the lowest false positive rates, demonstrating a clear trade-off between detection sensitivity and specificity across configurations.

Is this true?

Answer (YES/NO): NO